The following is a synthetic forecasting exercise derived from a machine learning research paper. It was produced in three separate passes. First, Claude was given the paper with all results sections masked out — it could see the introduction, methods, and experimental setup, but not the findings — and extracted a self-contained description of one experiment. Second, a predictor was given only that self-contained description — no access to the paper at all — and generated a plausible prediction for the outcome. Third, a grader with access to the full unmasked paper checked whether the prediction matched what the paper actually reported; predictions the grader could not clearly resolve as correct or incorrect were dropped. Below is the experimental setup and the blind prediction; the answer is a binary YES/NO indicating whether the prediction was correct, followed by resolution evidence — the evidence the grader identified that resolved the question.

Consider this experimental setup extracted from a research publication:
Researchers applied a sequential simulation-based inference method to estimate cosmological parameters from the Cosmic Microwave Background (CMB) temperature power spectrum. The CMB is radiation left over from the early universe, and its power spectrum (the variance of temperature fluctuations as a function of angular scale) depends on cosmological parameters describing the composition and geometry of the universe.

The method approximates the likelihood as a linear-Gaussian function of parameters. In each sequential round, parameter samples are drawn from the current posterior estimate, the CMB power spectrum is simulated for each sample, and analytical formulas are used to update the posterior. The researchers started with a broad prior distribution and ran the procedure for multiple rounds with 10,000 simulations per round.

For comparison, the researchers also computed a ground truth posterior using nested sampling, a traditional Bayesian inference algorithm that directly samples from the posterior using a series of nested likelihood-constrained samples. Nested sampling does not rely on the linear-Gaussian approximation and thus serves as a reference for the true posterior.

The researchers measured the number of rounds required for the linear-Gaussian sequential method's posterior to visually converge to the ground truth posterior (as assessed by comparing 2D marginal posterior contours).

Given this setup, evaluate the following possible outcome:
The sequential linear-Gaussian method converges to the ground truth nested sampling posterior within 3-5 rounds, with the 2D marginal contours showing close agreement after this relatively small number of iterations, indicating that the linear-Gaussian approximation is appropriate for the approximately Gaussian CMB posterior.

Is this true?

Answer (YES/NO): YES